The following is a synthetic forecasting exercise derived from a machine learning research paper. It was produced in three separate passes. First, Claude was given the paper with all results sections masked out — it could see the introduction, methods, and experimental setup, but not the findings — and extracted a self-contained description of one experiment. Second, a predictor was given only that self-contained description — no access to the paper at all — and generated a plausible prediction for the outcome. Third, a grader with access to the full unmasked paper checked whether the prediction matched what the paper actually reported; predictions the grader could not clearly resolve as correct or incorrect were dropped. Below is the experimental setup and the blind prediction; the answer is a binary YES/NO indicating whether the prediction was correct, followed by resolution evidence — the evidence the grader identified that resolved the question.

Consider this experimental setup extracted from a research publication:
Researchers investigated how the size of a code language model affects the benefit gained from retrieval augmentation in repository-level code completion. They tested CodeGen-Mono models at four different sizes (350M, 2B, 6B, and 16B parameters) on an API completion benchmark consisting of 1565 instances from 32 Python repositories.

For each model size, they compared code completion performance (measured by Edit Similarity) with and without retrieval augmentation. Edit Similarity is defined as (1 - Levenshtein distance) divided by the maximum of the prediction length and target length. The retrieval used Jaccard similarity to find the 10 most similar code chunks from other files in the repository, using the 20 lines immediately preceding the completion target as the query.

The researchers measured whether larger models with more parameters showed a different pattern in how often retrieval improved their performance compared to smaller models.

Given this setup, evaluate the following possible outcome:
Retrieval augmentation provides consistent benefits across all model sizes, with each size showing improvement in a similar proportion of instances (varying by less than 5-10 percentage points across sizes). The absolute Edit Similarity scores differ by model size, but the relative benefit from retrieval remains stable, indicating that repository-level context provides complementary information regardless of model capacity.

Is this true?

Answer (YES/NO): YES